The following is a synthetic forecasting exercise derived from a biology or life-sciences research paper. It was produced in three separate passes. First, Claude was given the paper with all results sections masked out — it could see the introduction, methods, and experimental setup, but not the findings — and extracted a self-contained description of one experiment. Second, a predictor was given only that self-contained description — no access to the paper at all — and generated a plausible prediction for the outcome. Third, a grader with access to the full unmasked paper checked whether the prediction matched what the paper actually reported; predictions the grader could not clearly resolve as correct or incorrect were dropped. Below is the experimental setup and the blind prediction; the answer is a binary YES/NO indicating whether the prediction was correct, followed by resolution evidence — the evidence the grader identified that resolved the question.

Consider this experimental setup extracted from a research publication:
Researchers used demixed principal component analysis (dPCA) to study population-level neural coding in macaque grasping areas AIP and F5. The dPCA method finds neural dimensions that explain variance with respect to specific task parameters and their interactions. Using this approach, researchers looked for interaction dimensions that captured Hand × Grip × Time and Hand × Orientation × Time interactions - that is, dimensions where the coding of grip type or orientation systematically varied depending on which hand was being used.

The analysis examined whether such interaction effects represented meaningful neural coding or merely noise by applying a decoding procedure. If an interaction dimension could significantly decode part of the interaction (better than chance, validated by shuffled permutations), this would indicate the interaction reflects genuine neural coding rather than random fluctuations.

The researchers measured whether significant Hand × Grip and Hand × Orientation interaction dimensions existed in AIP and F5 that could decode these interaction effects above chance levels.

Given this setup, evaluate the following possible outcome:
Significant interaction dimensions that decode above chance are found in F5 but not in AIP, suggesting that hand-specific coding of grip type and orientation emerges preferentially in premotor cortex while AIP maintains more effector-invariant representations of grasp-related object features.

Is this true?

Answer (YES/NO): NO